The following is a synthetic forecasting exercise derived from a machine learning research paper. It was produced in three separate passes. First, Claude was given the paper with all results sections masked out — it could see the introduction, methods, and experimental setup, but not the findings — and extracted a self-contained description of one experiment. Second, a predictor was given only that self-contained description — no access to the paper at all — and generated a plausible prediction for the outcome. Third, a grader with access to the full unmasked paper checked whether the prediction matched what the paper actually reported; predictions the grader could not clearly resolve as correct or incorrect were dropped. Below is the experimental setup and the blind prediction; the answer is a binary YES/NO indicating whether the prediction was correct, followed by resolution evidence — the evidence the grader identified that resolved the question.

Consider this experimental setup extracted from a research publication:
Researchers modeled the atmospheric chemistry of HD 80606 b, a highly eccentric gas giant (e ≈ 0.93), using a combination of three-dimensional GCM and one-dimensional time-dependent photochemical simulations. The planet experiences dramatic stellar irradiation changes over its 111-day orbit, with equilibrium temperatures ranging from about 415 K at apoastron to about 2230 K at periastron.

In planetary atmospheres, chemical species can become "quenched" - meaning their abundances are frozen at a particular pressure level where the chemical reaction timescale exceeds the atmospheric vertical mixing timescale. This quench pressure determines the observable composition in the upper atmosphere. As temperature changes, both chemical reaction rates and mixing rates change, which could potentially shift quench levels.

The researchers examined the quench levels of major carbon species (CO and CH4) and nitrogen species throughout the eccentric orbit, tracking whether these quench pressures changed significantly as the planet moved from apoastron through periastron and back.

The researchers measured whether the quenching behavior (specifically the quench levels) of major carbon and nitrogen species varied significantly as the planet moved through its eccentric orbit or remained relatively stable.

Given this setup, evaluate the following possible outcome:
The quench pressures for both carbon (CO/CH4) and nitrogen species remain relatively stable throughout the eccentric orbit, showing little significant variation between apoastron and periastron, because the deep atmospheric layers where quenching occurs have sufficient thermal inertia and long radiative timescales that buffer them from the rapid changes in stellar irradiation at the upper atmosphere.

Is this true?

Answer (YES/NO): YES